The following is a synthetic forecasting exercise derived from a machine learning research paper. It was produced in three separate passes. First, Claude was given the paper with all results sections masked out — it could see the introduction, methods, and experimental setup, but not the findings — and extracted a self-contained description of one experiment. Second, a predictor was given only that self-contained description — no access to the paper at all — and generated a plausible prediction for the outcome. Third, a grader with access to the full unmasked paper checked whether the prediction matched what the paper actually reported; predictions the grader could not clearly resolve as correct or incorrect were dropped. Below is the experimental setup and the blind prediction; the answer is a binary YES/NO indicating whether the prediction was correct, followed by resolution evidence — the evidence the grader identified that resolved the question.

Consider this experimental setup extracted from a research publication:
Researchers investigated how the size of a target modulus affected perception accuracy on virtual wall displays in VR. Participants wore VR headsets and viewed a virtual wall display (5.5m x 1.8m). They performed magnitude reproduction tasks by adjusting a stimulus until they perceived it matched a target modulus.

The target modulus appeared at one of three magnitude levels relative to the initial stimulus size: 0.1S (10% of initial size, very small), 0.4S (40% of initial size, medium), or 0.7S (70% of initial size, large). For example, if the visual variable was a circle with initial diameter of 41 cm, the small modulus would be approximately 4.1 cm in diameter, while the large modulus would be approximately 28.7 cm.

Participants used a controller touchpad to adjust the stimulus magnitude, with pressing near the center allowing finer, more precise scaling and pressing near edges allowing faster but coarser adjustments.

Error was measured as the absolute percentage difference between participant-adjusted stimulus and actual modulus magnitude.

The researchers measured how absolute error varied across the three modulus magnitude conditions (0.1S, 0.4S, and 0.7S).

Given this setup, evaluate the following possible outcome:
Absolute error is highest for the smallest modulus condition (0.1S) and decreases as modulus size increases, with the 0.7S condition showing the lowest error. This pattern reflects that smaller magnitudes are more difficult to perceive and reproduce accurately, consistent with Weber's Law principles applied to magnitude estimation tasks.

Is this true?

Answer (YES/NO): YES